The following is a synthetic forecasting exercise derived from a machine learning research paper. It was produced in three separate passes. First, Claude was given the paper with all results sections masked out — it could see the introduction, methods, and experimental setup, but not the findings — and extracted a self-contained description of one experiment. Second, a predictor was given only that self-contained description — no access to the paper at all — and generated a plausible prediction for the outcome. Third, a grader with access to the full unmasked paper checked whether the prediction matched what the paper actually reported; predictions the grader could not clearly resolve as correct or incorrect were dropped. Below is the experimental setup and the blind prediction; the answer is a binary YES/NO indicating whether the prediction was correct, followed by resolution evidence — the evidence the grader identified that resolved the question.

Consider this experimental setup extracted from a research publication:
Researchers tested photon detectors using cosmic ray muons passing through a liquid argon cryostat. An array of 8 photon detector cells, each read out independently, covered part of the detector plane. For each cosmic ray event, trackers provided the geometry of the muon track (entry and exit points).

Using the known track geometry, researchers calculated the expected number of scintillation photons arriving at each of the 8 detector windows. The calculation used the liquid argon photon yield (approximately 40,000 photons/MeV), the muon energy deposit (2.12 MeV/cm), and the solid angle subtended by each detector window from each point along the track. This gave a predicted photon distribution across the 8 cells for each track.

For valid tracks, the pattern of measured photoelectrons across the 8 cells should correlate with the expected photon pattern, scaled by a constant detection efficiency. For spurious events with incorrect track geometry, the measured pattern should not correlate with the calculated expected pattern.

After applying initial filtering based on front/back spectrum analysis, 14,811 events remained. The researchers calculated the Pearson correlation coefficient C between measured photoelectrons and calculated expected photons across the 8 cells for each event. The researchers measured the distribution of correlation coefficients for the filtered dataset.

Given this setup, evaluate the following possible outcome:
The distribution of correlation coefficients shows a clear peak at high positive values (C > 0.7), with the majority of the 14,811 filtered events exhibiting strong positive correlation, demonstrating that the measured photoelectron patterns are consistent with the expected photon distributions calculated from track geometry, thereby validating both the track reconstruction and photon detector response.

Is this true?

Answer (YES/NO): YES